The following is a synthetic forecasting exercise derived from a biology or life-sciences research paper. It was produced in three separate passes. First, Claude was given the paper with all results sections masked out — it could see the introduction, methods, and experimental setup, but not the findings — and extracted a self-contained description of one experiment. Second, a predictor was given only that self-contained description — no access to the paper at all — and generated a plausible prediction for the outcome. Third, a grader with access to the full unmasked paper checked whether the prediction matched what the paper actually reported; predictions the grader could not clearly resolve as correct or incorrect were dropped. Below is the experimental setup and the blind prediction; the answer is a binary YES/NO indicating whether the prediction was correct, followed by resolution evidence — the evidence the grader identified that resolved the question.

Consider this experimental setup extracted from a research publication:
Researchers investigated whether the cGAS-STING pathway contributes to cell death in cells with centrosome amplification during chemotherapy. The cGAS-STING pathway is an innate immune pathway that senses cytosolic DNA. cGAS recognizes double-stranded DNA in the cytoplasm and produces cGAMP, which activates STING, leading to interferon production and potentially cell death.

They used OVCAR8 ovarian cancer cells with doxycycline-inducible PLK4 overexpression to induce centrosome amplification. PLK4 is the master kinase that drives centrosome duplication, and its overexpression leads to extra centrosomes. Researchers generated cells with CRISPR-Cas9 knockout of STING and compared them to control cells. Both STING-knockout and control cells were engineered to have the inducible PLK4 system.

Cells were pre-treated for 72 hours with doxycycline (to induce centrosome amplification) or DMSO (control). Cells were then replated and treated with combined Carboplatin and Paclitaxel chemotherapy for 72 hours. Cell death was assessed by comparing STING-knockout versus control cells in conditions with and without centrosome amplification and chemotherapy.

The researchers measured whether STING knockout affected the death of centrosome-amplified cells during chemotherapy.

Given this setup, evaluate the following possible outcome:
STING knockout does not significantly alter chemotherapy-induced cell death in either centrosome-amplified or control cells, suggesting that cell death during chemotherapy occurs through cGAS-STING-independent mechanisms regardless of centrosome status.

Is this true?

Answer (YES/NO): YES